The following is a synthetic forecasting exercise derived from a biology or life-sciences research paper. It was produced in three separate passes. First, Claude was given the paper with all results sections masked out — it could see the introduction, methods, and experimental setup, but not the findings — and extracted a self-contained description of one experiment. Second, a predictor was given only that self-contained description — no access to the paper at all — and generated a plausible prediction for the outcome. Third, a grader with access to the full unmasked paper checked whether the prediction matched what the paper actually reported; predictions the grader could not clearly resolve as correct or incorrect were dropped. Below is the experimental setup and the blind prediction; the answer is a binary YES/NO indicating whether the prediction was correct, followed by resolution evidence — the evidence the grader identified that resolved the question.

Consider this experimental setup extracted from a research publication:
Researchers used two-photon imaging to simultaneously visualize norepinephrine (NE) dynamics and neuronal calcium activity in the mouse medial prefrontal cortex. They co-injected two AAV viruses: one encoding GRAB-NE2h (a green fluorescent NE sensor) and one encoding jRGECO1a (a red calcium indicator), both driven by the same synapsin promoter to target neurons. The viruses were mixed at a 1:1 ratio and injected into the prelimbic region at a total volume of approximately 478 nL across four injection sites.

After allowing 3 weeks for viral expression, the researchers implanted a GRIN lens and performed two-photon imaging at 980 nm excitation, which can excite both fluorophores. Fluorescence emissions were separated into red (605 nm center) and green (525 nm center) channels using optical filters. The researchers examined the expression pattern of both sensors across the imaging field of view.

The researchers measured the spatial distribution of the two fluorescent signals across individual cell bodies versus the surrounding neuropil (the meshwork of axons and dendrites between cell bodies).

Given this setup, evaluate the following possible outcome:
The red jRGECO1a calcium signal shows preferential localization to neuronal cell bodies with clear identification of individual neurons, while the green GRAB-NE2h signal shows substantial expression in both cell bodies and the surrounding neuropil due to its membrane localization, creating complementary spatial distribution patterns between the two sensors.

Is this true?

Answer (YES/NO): NO